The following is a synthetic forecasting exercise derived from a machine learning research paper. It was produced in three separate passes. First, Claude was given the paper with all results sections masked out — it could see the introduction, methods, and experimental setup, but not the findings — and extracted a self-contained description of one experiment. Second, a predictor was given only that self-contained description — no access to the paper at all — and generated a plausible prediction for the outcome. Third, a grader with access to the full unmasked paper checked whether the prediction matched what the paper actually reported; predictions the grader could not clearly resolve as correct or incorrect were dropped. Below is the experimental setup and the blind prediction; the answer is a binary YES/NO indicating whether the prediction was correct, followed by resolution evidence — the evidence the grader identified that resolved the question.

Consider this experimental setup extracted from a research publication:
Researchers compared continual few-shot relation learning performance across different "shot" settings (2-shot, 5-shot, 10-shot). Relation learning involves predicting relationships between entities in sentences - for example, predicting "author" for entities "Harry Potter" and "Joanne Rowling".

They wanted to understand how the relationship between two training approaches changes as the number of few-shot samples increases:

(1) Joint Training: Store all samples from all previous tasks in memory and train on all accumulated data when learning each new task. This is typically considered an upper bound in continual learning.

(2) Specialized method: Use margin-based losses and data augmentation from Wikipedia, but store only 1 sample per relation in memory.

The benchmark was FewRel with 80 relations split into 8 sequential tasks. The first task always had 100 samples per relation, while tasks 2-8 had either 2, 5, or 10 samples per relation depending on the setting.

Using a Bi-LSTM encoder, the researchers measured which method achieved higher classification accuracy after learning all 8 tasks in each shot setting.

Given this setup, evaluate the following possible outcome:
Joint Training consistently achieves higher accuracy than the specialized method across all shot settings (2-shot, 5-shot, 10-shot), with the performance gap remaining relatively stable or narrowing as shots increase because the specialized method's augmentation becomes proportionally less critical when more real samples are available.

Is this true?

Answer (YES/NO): NO